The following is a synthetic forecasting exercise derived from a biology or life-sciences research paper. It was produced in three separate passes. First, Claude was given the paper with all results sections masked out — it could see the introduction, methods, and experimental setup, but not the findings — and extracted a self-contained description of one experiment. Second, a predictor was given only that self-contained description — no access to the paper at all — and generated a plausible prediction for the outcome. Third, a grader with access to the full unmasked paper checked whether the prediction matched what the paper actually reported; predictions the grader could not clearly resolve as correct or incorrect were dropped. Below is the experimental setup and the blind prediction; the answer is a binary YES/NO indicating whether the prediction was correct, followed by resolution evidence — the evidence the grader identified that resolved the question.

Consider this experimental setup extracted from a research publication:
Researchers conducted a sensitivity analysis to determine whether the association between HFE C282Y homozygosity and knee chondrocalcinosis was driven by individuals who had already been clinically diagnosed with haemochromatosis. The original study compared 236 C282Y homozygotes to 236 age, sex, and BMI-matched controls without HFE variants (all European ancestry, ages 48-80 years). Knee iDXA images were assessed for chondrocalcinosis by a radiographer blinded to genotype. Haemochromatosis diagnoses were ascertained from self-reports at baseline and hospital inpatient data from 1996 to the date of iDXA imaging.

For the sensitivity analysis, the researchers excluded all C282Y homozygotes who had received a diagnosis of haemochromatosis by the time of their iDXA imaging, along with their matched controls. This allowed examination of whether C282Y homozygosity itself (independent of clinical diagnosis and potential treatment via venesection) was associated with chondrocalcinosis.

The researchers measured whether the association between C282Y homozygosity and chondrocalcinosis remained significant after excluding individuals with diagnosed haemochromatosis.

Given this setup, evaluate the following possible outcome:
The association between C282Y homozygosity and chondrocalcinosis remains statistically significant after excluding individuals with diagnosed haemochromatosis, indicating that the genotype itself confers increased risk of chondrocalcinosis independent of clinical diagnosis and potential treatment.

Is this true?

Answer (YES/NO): YES